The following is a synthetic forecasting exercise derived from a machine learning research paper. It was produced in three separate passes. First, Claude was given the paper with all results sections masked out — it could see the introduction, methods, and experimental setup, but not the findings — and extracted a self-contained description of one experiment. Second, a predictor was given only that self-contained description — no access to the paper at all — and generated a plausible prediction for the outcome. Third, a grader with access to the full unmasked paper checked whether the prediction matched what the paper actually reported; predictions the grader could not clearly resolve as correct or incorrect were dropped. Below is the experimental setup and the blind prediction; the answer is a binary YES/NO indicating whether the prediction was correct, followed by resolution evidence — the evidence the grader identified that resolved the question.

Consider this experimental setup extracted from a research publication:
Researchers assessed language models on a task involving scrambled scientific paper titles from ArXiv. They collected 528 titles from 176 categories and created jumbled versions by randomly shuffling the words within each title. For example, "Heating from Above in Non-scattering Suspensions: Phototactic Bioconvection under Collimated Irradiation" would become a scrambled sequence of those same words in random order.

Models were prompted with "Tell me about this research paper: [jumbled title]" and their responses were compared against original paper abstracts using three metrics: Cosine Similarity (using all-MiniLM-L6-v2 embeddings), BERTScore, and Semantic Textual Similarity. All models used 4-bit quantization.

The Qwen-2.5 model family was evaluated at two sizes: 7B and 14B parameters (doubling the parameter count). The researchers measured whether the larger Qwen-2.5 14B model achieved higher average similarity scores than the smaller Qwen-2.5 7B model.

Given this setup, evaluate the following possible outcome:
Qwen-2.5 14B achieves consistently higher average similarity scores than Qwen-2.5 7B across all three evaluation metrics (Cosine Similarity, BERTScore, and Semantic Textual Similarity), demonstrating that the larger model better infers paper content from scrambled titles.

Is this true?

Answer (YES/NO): NO